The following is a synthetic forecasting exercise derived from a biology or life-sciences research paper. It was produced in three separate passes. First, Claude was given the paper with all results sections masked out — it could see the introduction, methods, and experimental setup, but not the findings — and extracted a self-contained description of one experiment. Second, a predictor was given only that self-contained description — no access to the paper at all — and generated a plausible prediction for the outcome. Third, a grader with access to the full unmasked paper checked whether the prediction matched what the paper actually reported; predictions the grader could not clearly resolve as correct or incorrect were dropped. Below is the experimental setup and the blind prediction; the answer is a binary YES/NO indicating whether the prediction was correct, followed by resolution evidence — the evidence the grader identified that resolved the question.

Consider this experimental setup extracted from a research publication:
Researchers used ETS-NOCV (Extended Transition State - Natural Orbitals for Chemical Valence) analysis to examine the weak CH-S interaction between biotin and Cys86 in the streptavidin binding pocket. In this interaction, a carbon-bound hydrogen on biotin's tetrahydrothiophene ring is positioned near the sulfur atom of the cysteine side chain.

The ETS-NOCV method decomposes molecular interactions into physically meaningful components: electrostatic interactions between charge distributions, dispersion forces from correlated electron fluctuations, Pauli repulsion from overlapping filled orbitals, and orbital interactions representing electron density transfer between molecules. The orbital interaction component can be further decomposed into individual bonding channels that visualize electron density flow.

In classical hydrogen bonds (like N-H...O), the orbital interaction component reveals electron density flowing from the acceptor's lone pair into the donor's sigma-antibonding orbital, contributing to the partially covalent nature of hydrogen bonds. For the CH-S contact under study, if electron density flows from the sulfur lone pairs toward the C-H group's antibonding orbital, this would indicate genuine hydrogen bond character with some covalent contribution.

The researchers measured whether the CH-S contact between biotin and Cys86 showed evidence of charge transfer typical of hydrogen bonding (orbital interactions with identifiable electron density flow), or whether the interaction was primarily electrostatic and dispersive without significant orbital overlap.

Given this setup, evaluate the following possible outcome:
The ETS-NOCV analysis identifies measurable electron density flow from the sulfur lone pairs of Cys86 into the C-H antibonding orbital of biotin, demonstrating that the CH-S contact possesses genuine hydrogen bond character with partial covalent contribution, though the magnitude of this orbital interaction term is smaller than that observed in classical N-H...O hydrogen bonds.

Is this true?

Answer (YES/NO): YES